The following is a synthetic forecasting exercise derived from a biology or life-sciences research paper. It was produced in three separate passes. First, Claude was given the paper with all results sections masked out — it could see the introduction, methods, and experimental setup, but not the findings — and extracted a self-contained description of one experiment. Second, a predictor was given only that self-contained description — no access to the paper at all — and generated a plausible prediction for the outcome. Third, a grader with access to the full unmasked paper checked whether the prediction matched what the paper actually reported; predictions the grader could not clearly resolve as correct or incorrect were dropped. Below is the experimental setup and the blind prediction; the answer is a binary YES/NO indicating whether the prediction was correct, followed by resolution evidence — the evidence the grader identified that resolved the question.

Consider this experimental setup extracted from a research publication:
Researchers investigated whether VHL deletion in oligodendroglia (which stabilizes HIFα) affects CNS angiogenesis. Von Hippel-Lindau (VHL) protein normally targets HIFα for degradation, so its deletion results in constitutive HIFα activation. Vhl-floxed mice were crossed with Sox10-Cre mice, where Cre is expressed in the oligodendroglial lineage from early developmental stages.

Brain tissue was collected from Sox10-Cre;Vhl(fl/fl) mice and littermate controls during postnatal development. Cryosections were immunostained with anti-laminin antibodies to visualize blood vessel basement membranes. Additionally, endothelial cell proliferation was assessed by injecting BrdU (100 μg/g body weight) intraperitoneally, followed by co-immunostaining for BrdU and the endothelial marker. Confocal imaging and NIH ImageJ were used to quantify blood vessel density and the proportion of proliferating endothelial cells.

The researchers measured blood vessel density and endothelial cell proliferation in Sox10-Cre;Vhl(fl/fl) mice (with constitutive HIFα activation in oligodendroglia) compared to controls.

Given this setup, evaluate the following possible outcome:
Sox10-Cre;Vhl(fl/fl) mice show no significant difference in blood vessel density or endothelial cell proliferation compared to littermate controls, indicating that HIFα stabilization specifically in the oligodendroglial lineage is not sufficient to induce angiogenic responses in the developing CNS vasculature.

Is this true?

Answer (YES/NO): NO